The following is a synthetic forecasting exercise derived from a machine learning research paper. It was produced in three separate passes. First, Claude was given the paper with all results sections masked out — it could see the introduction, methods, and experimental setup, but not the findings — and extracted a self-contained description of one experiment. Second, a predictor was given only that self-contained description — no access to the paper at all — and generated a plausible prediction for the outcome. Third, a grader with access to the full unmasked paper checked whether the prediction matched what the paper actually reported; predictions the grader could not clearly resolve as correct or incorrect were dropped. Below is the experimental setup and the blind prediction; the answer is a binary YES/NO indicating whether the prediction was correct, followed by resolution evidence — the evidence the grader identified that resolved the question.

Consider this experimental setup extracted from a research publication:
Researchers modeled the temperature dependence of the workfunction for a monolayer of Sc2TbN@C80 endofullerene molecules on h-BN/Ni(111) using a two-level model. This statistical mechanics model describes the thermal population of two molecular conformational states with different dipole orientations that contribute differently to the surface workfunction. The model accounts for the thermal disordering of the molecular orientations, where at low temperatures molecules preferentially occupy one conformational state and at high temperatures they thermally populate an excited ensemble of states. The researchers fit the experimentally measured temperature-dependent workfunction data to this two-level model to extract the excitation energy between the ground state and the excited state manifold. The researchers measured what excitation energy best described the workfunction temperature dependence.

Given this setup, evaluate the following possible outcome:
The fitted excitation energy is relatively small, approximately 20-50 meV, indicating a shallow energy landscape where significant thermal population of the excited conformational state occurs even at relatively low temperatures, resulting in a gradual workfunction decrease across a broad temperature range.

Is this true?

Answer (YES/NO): NO